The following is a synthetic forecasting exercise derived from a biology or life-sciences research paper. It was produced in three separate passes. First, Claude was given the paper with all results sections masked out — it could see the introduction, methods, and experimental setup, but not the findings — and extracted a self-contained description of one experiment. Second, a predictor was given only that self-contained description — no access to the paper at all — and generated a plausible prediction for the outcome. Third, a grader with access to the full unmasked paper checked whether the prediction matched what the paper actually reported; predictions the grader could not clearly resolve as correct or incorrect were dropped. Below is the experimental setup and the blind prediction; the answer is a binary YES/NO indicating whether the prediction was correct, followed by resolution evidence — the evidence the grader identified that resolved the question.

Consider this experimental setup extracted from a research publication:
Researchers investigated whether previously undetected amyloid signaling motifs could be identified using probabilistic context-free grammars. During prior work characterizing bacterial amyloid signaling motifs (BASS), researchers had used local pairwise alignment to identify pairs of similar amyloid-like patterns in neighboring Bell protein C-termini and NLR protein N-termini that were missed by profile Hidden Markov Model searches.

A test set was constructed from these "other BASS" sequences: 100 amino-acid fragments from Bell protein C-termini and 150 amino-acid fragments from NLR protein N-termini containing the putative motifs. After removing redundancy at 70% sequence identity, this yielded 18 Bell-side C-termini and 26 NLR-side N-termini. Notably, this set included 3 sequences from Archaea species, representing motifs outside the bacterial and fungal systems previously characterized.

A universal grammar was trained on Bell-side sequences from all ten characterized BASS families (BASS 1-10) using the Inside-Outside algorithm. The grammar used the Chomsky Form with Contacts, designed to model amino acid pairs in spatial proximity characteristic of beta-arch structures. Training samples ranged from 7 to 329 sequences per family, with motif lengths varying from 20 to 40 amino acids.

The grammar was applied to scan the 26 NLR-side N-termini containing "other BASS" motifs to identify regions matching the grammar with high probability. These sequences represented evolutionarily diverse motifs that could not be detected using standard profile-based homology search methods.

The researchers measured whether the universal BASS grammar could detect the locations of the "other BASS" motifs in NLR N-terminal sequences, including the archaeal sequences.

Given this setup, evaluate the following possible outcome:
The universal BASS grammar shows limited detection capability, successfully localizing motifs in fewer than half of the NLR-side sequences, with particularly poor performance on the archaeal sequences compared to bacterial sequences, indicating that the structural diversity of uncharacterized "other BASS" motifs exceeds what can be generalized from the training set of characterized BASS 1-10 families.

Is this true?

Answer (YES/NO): NO